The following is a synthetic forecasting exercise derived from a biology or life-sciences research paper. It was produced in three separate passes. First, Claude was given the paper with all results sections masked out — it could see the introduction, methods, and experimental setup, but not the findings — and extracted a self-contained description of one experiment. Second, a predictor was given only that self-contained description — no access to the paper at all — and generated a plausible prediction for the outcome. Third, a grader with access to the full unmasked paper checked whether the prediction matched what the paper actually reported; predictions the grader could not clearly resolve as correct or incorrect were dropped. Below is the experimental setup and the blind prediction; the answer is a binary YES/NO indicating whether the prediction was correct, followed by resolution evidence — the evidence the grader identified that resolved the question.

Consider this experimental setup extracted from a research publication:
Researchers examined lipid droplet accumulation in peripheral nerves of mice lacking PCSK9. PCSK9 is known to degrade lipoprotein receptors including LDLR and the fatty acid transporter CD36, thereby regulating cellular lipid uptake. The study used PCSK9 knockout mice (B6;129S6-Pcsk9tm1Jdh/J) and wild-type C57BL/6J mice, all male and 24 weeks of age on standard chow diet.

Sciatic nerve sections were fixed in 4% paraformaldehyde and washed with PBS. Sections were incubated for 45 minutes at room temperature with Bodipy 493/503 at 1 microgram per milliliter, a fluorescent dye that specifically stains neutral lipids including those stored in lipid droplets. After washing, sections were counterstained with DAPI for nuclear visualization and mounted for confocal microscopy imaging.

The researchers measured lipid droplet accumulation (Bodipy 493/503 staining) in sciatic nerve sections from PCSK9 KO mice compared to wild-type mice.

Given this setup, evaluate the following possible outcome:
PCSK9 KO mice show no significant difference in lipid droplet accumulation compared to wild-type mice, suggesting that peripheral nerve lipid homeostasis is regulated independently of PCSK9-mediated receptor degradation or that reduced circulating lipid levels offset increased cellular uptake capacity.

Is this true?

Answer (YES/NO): NO